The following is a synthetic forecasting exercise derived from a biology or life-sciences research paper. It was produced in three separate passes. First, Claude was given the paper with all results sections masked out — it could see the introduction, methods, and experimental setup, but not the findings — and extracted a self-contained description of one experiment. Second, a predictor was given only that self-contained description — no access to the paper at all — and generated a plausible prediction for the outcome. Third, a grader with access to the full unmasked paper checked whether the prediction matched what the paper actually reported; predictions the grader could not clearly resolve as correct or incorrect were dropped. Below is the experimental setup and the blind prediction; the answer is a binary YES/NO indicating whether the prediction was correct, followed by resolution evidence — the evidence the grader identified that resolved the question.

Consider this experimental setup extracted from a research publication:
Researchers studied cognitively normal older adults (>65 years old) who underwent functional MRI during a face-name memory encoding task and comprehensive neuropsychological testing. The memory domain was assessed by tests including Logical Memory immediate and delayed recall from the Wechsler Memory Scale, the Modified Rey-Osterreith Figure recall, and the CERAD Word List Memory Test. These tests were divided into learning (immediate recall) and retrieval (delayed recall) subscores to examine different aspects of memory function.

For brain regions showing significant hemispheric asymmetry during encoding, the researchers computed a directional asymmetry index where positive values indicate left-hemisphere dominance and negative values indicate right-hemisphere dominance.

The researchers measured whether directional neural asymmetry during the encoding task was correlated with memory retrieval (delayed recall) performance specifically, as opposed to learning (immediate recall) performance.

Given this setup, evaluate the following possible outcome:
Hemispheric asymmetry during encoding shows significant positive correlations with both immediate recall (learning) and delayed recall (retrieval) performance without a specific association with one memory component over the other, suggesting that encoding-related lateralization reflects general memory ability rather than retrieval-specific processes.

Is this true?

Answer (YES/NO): NO